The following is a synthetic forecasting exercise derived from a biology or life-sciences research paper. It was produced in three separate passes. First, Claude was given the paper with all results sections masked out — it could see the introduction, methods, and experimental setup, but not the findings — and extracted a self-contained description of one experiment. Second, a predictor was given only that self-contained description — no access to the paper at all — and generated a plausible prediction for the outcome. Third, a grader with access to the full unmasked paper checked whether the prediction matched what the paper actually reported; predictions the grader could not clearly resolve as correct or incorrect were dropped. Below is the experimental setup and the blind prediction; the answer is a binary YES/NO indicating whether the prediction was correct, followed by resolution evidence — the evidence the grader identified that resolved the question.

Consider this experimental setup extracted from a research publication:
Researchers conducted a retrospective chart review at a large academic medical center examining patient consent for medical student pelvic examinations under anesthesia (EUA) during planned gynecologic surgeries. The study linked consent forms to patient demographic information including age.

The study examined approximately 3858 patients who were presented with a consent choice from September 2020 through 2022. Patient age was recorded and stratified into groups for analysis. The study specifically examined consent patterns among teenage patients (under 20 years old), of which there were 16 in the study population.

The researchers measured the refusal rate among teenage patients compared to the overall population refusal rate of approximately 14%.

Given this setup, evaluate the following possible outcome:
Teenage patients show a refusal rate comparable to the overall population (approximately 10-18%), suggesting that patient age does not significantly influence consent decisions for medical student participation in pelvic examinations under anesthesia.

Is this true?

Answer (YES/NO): NO